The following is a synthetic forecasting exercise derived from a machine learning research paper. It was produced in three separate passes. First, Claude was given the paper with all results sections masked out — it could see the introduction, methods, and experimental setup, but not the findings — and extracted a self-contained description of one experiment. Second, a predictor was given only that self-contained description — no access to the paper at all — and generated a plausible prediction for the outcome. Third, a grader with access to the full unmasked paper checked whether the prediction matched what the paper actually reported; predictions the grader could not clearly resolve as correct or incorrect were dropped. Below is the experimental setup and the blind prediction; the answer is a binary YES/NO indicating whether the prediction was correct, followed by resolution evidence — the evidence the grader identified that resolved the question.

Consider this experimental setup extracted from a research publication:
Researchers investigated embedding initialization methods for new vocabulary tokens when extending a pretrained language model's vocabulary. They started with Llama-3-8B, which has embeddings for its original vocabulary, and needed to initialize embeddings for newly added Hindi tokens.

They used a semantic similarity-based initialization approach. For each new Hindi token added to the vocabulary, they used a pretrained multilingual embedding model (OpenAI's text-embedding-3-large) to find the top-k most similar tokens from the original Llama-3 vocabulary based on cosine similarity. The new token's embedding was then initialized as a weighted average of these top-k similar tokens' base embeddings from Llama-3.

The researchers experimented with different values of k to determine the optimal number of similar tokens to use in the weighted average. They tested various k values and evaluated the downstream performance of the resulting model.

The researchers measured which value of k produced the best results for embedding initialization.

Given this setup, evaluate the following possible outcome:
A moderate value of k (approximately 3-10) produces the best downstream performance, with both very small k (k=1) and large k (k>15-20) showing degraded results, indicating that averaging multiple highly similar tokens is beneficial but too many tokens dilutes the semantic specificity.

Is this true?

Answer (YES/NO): YES